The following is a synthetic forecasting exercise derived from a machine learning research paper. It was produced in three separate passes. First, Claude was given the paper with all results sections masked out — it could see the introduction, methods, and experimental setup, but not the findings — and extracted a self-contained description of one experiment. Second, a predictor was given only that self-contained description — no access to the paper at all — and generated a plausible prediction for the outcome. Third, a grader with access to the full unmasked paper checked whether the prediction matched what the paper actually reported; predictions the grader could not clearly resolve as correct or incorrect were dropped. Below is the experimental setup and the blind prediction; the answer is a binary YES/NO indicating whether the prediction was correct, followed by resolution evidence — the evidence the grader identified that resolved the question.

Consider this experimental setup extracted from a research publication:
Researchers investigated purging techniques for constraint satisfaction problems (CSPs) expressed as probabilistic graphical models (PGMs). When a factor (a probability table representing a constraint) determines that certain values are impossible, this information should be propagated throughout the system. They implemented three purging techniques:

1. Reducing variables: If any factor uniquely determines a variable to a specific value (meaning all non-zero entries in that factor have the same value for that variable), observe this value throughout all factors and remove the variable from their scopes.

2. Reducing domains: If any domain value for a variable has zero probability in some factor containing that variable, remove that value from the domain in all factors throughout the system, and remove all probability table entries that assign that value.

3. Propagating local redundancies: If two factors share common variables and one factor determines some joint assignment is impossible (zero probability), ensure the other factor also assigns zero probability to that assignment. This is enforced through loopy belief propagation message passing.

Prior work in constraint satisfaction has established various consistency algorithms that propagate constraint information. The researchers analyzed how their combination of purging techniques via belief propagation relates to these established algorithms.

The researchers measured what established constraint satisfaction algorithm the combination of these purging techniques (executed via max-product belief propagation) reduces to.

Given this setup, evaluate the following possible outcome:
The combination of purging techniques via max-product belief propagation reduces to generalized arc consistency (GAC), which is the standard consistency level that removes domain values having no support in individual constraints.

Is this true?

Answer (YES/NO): YES